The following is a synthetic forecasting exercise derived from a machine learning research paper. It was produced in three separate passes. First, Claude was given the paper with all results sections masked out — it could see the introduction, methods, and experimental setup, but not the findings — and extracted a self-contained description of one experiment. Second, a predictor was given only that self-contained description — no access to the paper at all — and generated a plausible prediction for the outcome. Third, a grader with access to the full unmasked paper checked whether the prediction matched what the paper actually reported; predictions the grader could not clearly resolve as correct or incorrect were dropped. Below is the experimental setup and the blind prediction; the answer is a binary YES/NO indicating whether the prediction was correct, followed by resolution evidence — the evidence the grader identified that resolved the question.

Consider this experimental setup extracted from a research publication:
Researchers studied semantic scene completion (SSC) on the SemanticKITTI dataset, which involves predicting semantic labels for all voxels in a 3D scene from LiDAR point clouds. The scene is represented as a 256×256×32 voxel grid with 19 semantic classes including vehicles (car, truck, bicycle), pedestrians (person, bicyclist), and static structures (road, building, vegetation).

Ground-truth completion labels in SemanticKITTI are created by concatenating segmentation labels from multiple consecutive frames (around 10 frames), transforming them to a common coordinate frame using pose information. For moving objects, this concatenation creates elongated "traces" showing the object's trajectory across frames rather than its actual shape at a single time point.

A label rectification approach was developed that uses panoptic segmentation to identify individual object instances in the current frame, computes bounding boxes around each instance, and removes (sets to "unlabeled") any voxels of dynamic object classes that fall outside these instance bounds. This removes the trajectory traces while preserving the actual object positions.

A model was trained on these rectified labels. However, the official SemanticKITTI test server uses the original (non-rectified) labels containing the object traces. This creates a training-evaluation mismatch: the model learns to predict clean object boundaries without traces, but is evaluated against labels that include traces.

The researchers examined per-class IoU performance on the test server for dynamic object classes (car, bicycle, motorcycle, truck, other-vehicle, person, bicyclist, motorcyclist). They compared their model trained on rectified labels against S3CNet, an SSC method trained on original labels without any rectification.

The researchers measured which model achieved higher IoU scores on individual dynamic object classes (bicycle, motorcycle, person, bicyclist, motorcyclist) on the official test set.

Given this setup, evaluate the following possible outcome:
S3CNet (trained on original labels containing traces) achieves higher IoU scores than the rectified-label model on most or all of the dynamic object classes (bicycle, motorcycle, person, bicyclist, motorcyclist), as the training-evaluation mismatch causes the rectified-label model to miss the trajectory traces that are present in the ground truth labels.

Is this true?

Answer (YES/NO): YES